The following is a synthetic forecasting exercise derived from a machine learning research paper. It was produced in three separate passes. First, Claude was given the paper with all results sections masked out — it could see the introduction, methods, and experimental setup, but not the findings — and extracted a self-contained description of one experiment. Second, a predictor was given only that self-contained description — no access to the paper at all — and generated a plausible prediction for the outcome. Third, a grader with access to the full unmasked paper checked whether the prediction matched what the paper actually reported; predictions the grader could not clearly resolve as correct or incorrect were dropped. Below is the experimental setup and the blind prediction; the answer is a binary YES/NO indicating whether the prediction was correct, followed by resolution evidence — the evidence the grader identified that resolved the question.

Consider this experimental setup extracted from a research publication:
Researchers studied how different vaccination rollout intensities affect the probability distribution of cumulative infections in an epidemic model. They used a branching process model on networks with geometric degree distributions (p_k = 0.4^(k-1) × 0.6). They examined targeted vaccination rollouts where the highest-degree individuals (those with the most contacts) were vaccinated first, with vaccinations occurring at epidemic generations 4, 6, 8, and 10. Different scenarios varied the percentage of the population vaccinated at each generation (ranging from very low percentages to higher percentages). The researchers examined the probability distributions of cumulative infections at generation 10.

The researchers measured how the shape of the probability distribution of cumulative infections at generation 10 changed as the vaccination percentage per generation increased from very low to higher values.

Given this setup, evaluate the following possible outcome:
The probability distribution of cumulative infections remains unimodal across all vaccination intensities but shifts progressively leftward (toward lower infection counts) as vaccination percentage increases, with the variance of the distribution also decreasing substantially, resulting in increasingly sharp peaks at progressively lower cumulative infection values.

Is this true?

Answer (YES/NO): NO